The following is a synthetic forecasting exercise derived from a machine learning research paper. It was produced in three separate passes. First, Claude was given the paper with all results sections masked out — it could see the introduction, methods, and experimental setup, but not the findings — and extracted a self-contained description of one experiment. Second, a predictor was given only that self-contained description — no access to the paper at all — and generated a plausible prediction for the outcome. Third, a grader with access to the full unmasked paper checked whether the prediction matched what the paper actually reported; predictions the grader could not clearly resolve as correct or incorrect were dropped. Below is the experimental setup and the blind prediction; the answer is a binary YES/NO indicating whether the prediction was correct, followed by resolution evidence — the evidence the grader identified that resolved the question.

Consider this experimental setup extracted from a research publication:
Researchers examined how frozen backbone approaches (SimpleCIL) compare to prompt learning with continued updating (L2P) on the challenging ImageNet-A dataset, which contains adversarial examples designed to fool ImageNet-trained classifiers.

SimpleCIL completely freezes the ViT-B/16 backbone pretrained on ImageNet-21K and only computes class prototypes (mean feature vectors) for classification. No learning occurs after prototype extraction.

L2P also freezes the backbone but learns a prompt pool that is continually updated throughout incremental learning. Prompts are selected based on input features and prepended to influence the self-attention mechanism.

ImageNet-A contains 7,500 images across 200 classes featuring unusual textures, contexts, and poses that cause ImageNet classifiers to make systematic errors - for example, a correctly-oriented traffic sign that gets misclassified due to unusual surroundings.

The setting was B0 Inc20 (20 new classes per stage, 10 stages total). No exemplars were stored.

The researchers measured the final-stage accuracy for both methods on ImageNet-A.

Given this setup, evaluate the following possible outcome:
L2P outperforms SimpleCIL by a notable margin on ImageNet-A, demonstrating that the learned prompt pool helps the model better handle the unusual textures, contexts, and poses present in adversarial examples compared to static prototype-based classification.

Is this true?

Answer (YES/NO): NO